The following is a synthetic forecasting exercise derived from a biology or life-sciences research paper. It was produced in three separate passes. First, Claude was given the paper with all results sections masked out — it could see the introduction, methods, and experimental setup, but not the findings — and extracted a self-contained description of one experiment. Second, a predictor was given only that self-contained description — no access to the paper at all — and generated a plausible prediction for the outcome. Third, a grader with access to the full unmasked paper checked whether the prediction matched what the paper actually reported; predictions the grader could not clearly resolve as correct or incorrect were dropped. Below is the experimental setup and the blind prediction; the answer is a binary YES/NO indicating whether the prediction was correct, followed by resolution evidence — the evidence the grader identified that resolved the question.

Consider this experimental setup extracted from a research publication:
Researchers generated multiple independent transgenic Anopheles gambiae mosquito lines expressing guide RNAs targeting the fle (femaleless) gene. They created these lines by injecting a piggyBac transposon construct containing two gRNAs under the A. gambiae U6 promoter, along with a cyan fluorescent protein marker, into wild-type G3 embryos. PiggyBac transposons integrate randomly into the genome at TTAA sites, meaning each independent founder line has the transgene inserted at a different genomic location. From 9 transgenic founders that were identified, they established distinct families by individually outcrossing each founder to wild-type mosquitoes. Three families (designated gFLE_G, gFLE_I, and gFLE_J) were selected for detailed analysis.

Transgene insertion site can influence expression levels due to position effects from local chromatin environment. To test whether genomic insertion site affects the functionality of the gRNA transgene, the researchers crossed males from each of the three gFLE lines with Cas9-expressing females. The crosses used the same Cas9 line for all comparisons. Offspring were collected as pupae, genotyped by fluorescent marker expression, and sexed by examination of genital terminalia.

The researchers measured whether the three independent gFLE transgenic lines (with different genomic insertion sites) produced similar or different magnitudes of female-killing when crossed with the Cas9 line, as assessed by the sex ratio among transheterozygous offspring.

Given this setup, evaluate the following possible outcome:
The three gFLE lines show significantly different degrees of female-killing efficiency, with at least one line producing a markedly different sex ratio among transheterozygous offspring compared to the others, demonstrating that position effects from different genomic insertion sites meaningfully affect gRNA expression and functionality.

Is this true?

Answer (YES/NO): NO